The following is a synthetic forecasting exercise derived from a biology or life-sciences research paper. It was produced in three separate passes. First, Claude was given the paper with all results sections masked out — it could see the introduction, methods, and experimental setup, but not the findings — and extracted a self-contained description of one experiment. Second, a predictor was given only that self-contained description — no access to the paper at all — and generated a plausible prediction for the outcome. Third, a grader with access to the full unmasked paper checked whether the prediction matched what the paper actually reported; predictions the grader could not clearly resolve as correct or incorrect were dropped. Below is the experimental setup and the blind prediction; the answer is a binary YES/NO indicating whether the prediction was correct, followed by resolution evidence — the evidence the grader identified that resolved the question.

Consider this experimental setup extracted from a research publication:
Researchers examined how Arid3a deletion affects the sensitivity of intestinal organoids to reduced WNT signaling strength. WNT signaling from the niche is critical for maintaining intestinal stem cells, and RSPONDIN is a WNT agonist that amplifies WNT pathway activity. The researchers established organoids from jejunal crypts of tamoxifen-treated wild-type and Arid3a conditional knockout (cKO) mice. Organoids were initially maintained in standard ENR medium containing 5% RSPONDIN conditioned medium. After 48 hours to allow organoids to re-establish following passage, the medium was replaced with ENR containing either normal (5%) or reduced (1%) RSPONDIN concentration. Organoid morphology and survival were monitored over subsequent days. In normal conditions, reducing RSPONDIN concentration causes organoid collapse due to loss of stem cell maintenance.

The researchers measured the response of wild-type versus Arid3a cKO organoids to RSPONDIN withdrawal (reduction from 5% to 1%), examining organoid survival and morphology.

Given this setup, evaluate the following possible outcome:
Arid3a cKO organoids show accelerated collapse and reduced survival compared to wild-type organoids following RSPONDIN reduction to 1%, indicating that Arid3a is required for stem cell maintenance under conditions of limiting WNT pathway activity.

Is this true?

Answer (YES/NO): YES